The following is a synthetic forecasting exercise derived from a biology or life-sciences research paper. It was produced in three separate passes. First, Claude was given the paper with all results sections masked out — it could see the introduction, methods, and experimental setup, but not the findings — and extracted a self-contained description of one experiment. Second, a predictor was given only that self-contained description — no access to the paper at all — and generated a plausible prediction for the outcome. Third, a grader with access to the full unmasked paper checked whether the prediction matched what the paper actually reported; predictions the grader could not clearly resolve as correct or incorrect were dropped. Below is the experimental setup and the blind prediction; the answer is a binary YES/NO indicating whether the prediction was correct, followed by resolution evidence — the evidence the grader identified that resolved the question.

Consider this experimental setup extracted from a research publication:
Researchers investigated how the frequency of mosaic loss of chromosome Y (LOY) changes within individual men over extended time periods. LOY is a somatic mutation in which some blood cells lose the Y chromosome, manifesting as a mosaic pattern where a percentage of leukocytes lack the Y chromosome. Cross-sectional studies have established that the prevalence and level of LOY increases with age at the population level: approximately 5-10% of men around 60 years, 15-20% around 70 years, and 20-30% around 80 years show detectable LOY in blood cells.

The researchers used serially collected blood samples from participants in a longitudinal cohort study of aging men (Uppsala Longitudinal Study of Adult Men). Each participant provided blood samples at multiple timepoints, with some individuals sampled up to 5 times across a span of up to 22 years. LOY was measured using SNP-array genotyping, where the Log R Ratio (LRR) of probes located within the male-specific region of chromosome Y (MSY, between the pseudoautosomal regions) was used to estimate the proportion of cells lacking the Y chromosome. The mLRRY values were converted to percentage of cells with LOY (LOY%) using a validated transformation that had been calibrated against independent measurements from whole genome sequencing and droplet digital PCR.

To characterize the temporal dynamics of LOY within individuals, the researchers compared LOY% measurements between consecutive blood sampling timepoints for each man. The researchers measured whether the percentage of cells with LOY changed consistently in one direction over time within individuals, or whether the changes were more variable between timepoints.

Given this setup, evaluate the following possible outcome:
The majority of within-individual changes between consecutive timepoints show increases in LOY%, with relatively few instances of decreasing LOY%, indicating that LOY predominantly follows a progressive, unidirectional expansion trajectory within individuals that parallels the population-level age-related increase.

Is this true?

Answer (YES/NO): NO